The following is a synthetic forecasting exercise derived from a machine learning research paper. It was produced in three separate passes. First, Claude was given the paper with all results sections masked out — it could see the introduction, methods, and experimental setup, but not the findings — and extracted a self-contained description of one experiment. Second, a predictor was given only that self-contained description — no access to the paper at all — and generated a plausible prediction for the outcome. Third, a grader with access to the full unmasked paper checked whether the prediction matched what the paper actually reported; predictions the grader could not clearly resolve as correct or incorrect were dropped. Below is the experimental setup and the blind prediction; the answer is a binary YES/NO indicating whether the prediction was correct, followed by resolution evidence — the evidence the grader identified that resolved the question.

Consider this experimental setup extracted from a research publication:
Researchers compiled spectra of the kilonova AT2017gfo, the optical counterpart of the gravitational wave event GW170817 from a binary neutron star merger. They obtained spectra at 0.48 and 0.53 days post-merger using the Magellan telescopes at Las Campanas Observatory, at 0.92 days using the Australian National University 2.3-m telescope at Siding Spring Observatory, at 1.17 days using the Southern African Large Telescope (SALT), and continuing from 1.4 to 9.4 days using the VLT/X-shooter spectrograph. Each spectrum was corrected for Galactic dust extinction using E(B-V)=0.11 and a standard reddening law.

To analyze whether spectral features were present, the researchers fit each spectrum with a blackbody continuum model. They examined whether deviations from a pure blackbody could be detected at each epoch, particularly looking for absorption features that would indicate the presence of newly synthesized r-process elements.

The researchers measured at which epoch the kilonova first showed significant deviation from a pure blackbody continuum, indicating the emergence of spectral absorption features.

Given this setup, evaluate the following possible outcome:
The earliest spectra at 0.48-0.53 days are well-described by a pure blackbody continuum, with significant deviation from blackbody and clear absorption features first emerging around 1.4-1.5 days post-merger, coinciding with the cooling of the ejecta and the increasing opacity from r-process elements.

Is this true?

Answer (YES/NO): NO